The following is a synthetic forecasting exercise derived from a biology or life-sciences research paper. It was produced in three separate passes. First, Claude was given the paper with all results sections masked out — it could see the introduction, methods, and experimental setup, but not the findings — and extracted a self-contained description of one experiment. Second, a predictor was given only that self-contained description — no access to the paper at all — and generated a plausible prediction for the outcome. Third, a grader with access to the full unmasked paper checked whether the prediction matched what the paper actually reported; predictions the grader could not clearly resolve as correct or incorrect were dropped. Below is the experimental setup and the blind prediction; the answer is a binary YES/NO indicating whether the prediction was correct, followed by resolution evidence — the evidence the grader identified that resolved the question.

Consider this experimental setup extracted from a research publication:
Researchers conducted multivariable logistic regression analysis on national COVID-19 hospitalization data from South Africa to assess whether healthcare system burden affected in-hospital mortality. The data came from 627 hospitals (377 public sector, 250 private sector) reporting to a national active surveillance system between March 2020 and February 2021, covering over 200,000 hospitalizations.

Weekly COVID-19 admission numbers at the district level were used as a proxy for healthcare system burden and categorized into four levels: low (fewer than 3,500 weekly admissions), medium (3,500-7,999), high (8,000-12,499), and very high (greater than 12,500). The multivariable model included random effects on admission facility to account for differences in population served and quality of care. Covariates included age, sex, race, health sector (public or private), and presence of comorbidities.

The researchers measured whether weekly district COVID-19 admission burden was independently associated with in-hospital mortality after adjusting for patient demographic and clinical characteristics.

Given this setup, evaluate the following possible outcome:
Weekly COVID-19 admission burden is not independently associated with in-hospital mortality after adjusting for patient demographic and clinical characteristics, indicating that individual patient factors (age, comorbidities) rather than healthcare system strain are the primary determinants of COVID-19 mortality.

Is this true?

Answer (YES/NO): NO